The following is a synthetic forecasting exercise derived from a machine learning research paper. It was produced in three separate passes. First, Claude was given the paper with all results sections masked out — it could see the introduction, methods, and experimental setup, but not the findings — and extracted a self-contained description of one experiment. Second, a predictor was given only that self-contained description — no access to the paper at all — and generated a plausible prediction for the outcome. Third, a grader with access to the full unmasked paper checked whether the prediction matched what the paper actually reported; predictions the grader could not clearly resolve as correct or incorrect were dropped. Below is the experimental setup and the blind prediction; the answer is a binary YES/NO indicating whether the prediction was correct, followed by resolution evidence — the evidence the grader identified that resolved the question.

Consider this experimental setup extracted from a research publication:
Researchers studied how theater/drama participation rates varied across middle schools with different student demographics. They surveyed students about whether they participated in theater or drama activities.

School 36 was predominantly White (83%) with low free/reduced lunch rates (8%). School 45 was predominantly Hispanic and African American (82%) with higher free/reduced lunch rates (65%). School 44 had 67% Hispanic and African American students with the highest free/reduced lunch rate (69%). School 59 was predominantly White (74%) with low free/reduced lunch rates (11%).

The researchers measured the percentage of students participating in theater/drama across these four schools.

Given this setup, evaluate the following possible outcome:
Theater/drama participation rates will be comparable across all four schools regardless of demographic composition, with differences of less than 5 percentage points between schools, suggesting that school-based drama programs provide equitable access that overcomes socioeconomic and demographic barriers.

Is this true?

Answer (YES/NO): NO